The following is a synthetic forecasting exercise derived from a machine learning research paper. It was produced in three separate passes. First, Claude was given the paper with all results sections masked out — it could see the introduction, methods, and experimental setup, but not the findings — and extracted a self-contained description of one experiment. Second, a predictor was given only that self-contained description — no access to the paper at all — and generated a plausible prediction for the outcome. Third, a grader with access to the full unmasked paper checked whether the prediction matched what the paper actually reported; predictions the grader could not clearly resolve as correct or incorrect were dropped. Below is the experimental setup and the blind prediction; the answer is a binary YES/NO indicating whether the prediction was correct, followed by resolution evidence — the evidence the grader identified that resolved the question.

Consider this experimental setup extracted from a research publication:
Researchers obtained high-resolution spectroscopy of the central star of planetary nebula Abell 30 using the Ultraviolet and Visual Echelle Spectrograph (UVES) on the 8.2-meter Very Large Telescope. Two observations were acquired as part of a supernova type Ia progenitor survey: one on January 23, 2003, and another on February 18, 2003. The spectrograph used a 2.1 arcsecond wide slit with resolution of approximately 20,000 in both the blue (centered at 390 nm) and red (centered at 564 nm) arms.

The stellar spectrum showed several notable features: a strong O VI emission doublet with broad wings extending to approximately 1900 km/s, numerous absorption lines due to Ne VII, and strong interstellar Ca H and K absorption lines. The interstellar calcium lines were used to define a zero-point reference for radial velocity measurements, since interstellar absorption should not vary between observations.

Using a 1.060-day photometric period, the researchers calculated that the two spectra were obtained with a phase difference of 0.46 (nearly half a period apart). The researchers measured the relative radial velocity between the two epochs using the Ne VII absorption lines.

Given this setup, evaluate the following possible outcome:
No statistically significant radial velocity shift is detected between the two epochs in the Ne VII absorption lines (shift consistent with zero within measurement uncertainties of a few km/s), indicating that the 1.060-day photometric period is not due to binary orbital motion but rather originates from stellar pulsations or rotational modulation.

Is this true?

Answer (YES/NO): NO